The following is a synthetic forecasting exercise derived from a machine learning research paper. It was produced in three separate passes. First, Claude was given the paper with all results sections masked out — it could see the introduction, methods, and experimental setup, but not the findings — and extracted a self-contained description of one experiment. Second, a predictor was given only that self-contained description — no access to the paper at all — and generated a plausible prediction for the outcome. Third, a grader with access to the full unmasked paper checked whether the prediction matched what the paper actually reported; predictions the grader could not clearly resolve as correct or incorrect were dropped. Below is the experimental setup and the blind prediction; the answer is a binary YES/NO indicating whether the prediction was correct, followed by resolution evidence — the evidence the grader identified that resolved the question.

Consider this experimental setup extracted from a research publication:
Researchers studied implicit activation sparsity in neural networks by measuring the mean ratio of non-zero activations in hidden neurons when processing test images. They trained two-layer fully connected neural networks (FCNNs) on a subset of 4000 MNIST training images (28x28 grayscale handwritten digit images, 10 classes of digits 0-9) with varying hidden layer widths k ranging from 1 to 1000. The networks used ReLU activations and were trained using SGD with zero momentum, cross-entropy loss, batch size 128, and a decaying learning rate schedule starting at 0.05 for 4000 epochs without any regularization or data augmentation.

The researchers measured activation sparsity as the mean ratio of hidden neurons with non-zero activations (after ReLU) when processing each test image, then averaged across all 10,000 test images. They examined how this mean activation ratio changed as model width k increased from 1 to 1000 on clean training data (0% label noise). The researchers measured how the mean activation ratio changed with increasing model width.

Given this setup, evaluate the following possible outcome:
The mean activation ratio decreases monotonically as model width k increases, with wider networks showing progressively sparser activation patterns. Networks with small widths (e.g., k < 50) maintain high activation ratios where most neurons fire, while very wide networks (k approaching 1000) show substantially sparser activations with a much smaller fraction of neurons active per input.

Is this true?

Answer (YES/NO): NO